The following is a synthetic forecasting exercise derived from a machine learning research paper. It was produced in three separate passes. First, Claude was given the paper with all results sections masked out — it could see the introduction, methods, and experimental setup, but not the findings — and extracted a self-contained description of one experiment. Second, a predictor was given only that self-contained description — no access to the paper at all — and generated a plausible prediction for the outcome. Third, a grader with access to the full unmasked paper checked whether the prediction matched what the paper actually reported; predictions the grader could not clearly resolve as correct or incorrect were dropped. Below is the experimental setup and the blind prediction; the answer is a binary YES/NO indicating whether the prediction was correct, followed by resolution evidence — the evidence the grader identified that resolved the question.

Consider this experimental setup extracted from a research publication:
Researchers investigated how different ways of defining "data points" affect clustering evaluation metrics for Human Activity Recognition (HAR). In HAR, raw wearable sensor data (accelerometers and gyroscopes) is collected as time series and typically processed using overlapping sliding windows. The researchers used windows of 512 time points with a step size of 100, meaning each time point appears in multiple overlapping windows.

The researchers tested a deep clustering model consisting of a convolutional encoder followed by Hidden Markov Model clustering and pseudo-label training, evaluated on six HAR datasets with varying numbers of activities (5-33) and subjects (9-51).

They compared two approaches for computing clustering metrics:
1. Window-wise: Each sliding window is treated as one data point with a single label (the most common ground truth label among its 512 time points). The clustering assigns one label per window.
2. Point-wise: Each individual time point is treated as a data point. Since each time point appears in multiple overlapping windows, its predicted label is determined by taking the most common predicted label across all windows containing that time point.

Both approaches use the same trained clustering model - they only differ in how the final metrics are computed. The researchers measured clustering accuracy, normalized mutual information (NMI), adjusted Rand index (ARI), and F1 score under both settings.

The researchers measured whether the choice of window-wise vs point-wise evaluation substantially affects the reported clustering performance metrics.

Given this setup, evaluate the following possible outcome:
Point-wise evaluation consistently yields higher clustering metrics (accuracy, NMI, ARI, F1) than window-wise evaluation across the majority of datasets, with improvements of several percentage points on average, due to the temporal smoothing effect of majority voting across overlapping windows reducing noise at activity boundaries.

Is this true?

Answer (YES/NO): NO